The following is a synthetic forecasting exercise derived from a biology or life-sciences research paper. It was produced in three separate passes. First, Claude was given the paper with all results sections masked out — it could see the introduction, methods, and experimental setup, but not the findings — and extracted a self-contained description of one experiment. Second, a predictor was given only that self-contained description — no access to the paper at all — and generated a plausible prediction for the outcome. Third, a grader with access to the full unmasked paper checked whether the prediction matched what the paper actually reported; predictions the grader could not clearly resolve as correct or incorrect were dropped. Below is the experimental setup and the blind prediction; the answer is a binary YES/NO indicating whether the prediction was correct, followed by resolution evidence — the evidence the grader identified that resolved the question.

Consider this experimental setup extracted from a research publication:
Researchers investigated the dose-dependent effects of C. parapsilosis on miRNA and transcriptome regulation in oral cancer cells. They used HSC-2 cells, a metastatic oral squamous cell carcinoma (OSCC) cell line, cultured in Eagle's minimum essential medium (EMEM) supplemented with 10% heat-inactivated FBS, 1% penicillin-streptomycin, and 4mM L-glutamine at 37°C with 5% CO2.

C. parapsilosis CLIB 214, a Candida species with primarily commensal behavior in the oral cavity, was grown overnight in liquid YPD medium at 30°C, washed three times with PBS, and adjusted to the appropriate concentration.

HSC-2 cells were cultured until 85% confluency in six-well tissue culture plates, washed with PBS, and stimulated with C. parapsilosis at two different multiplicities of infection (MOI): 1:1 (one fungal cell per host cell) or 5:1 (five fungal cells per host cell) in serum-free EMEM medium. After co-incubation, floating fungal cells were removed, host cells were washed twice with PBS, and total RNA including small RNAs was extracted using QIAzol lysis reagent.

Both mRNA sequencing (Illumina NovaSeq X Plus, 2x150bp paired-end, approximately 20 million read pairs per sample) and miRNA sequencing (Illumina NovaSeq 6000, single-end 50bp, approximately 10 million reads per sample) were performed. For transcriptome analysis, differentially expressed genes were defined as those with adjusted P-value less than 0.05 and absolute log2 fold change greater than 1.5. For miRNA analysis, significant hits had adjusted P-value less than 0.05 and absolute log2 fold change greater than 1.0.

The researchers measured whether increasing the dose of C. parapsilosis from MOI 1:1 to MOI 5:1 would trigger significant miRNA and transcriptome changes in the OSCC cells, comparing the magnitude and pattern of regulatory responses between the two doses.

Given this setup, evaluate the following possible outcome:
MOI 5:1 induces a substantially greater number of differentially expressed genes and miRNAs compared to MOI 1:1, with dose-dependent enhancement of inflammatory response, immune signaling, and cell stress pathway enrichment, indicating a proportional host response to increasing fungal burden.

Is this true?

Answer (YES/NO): NO